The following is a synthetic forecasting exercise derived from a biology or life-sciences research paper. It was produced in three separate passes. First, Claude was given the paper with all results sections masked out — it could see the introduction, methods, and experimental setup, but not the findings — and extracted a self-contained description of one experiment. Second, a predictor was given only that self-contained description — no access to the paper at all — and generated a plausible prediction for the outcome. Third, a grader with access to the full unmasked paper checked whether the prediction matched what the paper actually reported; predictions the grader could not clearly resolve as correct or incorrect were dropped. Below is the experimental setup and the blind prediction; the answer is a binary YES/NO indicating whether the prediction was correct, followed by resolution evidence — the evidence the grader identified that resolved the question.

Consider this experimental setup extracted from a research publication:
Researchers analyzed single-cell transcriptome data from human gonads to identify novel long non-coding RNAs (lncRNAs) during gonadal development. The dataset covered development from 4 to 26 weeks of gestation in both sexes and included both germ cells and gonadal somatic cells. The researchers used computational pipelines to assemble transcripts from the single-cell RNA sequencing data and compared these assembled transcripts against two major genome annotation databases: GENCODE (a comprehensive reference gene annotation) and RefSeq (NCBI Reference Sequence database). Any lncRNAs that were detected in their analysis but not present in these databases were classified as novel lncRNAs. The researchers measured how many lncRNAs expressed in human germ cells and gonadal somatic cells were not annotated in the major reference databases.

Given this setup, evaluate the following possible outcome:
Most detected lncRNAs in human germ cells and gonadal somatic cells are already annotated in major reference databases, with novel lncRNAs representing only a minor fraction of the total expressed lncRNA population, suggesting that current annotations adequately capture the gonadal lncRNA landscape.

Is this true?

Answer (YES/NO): NO